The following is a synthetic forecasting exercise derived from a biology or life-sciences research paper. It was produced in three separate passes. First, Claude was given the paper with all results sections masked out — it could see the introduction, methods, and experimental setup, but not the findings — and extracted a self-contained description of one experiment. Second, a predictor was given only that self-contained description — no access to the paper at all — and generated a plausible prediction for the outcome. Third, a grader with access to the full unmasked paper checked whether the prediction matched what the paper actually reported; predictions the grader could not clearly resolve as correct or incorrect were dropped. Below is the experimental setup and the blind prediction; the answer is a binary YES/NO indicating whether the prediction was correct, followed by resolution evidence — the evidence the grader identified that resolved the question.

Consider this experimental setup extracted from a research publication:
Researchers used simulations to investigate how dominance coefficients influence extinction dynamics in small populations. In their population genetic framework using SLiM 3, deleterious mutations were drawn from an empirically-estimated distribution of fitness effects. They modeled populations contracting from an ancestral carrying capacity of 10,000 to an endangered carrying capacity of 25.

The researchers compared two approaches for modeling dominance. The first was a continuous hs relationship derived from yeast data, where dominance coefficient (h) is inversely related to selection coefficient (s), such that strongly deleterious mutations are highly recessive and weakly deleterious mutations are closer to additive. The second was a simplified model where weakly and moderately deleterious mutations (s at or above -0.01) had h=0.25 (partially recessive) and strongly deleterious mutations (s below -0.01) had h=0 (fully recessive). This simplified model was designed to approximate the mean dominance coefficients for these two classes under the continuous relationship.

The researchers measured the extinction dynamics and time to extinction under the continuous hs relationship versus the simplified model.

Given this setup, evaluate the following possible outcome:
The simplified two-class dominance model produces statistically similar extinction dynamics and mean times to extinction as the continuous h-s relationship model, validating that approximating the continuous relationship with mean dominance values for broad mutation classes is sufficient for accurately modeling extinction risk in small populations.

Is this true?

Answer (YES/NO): YES